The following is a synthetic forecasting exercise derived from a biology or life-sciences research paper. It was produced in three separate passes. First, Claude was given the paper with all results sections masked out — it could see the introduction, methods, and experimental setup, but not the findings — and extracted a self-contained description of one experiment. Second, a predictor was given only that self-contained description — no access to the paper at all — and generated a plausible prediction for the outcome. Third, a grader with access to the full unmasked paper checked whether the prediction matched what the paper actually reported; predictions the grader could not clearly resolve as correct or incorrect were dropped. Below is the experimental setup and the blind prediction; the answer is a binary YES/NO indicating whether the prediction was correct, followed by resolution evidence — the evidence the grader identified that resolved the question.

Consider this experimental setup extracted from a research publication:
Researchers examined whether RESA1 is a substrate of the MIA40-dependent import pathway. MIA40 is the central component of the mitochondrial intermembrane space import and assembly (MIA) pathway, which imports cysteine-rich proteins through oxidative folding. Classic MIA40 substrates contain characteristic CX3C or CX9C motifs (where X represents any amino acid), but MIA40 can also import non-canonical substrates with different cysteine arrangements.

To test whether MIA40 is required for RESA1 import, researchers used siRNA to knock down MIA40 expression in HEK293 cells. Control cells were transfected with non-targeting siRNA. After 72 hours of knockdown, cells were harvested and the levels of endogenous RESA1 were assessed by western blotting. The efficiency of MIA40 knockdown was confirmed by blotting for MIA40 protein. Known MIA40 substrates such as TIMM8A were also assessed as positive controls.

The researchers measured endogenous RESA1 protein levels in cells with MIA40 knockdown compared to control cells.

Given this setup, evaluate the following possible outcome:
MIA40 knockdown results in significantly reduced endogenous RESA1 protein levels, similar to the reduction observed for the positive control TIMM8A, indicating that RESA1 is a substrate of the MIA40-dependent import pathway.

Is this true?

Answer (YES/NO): YES